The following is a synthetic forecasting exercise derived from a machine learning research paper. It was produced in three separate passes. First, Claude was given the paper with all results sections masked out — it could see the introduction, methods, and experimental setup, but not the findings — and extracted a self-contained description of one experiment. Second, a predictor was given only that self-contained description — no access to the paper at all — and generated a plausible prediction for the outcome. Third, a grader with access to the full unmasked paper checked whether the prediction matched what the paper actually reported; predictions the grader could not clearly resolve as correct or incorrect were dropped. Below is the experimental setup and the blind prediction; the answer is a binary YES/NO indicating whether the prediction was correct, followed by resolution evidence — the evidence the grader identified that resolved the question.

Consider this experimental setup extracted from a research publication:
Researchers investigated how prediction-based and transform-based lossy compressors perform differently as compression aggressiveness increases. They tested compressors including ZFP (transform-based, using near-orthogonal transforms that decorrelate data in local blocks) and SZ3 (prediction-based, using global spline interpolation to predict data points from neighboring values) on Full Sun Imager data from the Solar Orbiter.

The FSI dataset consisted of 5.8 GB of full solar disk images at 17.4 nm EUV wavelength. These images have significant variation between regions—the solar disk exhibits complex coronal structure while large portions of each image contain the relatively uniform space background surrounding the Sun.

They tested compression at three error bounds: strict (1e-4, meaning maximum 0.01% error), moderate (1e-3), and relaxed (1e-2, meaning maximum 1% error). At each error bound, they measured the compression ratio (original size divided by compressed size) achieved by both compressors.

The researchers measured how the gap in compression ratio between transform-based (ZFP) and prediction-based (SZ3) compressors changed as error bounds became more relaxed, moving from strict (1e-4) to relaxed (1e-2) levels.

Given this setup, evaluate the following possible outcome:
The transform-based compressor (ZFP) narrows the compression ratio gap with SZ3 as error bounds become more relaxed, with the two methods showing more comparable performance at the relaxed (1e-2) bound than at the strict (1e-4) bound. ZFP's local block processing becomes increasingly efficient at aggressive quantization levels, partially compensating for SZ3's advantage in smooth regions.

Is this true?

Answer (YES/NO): NO